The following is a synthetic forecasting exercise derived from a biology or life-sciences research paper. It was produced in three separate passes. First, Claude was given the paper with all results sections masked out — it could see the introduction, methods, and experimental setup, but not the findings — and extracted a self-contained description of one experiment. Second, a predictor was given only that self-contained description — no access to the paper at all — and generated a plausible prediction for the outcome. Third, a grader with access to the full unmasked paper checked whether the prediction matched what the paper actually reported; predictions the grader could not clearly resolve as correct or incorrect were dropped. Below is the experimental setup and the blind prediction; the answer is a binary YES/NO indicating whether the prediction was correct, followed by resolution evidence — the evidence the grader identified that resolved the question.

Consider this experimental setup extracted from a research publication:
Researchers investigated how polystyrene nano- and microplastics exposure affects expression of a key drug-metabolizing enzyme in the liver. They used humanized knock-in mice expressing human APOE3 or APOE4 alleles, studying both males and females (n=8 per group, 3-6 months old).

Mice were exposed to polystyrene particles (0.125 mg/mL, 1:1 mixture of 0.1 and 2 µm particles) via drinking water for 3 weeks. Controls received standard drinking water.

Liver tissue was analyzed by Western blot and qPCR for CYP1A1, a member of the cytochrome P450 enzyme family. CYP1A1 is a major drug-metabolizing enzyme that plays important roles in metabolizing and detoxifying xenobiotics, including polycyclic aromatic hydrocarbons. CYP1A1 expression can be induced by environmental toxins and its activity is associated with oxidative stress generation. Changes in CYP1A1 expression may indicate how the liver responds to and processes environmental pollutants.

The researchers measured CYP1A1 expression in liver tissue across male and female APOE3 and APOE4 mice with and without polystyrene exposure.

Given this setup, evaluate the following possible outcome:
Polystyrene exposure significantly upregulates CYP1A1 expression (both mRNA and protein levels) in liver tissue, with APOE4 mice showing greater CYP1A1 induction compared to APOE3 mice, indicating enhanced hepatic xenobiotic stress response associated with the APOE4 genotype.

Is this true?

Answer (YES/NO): NO